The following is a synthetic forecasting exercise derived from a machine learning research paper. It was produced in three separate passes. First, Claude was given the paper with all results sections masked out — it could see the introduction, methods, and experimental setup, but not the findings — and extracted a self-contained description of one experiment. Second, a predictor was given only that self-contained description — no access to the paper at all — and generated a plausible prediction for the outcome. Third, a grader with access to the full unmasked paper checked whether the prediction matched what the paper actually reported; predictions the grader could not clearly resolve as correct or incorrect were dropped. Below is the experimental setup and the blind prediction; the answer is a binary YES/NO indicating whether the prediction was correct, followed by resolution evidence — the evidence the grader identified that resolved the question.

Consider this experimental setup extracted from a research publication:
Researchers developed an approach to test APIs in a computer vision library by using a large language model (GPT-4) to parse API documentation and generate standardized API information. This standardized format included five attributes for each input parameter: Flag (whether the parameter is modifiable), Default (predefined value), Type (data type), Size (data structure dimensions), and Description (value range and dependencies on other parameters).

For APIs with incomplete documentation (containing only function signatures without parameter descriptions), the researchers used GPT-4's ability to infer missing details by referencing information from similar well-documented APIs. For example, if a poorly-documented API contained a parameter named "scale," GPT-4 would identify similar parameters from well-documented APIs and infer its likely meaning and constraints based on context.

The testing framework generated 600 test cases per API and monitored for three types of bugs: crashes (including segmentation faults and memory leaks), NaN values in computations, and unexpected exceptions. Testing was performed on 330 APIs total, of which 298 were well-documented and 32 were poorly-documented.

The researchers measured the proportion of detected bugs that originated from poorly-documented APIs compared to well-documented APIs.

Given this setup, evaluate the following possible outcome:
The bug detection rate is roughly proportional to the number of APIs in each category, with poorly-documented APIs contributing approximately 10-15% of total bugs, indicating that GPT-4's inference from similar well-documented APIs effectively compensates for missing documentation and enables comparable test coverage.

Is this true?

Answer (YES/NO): NO